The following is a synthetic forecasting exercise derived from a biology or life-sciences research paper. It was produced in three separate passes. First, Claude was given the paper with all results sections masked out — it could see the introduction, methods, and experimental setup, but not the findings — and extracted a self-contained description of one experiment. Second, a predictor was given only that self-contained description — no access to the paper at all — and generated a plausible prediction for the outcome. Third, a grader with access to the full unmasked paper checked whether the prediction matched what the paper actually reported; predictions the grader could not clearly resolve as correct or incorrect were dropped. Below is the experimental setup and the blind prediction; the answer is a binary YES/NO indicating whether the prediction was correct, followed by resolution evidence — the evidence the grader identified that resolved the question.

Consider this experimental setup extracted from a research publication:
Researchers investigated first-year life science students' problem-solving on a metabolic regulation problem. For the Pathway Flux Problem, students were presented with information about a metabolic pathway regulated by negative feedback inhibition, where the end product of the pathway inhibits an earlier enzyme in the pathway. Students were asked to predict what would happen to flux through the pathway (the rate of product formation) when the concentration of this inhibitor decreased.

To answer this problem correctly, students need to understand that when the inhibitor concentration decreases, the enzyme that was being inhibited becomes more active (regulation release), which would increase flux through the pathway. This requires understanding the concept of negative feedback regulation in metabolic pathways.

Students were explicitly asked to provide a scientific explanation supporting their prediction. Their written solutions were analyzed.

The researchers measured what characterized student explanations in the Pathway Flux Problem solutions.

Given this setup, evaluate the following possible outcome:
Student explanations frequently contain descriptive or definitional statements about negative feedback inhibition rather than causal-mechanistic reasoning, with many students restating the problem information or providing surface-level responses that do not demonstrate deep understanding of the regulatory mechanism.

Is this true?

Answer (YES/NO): NO